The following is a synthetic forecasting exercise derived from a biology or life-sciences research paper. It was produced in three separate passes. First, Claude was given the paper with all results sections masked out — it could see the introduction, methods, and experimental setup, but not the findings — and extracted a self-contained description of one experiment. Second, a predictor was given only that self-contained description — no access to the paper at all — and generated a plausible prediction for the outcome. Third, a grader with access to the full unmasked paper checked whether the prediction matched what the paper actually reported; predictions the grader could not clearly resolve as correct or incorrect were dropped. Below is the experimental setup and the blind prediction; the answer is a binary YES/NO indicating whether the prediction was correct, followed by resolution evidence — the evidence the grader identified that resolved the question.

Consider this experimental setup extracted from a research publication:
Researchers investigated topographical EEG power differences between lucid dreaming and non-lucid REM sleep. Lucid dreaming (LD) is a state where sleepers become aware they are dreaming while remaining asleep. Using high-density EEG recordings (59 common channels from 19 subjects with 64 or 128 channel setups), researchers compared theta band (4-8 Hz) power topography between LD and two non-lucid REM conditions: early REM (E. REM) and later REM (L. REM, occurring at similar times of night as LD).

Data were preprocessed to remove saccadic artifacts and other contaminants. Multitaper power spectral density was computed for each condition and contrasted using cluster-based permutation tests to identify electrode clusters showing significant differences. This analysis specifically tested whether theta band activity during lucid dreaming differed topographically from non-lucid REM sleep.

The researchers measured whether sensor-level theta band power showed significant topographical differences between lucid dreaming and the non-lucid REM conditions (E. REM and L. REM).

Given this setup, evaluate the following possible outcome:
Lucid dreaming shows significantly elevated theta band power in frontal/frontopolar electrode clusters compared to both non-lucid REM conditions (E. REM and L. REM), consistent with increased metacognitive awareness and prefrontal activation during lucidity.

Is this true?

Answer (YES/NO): NO